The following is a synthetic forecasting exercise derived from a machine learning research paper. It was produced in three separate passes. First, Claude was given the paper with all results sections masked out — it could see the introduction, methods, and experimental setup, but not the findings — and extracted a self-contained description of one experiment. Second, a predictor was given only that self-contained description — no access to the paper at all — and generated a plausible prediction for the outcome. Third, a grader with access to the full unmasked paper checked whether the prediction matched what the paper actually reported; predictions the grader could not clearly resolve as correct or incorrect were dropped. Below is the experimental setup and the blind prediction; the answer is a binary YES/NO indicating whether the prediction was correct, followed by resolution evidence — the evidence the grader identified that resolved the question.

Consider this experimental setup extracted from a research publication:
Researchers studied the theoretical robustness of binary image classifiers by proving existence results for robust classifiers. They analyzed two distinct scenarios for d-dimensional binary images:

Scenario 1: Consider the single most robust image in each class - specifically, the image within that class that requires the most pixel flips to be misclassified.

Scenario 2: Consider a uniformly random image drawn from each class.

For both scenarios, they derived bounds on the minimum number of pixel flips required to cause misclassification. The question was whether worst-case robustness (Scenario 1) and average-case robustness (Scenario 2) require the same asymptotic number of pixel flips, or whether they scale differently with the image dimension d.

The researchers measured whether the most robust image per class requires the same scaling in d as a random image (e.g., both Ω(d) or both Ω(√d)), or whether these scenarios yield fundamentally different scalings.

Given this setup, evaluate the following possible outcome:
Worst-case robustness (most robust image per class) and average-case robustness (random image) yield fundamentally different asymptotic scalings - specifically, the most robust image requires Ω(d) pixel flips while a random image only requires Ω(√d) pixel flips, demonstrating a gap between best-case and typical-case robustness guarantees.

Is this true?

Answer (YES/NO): YES